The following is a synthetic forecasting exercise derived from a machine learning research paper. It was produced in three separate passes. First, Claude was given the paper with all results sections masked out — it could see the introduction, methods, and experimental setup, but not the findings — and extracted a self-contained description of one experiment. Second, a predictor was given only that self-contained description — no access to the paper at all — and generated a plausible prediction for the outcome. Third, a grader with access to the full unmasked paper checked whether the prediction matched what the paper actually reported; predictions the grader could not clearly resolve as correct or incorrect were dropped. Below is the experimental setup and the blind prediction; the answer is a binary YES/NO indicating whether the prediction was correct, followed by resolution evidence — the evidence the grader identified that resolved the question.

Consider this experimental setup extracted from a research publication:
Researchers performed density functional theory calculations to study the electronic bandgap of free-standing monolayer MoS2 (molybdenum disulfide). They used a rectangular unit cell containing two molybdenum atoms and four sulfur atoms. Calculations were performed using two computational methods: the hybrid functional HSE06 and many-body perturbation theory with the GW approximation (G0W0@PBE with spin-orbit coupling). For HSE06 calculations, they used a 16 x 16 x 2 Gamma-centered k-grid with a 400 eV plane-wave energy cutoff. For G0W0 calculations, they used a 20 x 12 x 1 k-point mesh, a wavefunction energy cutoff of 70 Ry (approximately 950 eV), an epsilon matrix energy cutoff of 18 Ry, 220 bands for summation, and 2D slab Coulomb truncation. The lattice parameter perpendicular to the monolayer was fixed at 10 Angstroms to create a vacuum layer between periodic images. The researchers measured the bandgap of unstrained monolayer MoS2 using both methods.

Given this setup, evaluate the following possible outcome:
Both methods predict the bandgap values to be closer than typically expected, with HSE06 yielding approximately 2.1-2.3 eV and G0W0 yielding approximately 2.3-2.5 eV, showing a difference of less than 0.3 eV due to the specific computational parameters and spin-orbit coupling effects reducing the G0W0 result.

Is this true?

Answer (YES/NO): NO